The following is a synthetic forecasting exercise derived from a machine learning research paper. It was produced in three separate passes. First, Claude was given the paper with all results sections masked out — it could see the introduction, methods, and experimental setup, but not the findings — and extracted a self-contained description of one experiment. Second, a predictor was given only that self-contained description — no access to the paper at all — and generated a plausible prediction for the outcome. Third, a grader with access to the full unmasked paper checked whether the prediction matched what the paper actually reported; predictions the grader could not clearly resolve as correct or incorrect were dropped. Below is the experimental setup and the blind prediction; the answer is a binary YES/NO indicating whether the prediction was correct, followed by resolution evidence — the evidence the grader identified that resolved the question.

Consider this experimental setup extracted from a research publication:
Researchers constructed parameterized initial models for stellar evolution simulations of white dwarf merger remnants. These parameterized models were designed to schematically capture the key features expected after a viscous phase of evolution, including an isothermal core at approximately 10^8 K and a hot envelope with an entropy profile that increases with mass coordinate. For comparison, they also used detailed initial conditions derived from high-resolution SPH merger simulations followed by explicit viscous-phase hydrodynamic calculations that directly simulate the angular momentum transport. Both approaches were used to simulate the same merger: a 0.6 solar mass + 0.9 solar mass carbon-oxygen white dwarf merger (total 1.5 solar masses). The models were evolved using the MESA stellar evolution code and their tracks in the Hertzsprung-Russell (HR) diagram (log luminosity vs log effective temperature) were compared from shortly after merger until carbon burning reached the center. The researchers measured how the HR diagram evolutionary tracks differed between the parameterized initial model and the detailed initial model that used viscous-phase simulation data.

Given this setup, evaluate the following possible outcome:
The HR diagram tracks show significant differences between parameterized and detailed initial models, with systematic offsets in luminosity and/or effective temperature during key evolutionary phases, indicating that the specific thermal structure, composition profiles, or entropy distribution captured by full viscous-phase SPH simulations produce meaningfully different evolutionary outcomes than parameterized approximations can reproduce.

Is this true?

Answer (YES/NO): NO